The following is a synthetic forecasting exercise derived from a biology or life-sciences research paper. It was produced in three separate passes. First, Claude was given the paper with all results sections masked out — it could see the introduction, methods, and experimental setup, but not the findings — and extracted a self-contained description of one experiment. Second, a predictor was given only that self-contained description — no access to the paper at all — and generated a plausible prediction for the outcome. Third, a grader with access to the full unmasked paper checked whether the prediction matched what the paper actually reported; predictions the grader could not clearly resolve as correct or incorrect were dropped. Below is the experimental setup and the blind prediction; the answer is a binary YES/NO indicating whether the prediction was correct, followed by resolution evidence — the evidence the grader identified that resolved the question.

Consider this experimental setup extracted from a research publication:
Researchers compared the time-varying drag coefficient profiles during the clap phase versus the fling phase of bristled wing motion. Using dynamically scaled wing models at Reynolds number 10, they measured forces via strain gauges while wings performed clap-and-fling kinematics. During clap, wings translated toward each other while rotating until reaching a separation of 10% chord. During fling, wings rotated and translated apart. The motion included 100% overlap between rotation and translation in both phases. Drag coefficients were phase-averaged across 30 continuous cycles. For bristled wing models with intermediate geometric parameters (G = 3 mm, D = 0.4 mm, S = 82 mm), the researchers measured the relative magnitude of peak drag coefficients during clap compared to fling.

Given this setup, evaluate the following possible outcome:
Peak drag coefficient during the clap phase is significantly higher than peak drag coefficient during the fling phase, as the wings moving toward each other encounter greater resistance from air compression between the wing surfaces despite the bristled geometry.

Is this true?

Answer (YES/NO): NO